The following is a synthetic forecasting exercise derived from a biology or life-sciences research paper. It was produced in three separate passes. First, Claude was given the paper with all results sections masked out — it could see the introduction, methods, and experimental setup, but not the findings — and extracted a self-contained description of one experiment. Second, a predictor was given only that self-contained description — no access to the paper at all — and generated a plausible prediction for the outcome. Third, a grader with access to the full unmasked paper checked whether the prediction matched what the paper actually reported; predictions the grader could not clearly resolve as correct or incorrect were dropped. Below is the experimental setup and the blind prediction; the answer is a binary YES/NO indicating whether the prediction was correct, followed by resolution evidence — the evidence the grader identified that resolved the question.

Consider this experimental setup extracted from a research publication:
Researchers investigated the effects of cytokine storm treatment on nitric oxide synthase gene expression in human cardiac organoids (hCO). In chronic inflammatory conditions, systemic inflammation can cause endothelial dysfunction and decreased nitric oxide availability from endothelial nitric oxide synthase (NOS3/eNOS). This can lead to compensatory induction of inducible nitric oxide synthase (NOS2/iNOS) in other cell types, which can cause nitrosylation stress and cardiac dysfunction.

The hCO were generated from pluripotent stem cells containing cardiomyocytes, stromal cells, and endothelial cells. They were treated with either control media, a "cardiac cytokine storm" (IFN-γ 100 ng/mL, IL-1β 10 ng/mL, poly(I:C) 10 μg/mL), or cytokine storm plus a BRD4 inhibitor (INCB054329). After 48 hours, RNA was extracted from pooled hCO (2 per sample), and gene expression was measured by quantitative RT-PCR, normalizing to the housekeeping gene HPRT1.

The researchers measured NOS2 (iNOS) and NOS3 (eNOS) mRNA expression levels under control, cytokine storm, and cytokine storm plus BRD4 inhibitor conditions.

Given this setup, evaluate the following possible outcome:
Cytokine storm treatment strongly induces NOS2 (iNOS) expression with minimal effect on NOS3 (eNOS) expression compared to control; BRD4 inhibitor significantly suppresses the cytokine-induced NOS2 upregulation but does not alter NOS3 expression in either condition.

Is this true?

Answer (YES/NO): NO